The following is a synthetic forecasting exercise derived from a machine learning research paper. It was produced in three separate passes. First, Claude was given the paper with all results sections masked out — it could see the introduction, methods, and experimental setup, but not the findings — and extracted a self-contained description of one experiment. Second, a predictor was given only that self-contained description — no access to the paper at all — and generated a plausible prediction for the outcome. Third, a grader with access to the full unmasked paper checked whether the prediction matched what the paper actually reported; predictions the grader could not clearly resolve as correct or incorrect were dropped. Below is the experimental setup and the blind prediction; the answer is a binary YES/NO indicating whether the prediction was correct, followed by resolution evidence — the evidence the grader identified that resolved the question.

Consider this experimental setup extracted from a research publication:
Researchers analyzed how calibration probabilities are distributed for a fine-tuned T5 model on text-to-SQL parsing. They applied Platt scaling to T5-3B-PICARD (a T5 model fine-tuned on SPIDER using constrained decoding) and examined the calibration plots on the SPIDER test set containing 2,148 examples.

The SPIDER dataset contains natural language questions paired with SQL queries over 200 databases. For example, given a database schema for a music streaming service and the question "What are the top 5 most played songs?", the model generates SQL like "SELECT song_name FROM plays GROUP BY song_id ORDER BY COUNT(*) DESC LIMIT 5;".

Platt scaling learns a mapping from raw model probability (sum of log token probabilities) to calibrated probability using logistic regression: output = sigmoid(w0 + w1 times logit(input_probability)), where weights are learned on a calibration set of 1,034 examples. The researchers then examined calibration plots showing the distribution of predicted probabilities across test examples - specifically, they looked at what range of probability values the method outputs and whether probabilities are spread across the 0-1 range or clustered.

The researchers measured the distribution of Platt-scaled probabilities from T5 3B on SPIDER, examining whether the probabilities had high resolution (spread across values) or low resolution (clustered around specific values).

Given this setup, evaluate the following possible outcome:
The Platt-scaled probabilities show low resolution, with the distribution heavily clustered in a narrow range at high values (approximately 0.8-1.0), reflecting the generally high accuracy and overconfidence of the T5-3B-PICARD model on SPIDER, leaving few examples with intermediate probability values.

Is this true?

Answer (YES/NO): YES